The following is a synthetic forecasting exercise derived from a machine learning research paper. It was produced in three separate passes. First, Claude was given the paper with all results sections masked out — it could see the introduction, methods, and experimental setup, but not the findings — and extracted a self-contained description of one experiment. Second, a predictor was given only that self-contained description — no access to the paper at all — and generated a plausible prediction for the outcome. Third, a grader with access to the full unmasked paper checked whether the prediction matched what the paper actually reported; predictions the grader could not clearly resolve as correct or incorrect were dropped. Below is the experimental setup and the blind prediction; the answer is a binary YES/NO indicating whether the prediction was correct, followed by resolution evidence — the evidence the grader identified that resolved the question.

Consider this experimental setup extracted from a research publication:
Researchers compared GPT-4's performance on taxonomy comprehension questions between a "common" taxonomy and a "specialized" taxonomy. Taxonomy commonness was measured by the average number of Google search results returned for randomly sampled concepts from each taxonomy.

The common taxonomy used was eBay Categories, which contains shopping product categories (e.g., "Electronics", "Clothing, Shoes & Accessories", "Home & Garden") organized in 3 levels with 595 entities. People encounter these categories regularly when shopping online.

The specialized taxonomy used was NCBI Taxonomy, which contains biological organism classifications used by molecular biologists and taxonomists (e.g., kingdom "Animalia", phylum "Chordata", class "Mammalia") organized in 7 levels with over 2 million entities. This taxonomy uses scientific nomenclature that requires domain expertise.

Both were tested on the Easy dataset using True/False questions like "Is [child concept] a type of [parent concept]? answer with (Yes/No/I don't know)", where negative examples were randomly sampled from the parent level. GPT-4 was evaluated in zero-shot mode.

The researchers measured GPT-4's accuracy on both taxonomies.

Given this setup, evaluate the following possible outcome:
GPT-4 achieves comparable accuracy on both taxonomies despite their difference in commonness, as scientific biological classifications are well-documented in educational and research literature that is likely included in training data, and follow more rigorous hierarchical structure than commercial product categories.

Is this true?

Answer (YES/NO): NO